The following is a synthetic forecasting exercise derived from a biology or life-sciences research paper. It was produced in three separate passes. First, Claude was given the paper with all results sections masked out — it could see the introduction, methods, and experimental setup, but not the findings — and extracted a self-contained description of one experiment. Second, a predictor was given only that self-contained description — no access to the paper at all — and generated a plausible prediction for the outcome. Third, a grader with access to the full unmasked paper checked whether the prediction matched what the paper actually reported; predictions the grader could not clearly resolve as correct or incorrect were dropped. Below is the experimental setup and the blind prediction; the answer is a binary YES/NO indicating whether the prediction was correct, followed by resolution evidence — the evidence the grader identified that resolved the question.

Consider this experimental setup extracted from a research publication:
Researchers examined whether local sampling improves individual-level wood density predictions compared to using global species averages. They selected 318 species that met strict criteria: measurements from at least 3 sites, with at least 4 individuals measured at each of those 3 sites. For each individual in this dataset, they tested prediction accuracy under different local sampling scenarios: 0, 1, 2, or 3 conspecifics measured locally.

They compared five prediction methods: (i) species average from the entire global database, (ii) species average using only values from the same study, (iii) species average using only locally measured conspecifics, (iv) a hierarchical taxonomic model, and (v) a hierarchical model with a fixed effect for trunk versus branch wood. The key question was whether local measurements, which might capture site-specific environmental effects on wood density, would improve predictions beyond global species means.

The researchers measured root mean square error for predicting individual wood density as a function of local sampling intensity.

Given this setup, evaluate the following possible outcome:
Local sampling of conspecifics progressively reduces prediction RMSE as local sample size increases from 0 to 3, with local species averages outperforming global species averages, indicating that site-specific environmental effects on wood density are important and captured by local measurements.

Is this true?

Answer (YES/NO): NO